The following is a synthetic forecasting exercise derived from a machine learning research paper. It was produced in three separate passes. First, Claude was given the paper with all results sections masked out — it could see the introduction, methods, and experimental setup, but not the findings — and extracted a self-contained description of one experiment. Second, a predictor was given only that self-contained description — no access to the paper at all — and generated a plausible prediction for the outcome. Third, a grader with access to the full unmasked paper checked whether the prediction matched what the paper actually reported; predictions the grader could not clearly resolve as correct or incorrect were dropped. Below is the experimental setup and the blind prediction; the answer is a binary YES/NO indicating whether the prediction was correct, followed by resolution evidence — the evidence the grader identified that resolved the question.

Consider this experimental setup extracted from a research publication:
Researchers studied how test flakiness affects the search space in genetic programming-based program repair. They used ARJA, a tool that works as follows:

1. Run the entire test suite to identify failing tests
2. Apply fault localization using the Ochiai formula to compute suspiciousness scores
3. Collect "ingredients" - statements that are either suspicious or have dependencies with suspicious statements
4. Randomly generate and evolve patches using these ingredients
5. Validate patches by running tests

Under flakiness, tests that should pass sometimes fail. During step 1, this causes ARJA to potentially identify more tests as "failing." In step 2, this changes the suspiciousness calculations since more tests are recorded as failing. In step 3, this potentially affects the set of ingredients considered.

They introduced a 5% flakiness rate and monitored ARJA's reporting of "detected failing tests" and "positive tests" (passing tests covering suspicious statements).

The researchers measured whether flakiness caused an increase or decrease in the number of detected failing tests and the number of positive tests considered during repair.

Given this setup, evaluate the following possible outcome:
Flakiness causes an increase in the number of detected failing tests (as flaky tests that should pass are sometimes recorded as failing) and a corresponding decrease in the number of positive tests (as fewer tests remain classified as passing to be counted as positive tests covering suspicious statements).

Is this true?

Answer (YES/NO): NO